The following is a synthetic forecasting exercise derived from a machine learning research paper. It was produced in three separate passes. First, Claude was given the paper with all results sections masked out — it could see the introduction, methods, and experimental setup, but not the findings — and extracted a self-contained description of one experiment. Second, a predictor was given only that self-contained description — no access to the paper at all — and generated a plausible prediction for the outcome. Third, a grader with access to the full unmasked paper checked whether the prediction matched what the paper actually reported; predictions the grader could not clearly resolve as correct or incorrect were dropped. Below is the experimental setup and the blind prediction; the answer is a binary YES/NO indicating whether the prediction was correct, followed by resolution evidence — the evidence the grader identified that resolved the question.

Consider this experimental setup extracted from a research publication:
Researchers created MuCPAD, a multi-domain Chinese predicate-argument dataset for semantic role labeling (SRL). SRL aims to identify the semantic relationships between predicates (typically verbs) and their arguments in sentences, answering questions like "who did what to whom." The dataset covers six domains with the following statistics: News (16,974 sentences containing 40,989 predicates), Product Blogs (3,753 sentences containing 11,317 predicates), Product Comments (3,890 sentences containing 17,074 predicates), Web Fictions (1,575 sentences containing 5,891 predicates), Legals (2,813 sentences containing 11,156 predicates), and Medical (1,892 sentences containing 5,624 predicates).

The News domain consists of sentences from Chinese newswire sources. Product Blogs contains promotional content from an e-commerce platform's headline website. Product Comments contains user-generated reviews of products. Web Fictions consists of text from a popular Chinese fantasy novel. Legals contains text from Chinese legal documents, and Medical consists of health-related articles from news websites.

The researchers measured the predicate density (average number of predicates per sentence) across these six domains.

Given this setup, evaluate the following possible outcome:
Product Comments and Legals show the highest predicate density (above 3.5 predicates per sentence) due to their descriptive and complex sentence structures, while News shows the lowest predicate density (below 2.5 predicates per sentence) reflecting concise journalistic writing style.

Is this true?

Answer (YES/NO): YES